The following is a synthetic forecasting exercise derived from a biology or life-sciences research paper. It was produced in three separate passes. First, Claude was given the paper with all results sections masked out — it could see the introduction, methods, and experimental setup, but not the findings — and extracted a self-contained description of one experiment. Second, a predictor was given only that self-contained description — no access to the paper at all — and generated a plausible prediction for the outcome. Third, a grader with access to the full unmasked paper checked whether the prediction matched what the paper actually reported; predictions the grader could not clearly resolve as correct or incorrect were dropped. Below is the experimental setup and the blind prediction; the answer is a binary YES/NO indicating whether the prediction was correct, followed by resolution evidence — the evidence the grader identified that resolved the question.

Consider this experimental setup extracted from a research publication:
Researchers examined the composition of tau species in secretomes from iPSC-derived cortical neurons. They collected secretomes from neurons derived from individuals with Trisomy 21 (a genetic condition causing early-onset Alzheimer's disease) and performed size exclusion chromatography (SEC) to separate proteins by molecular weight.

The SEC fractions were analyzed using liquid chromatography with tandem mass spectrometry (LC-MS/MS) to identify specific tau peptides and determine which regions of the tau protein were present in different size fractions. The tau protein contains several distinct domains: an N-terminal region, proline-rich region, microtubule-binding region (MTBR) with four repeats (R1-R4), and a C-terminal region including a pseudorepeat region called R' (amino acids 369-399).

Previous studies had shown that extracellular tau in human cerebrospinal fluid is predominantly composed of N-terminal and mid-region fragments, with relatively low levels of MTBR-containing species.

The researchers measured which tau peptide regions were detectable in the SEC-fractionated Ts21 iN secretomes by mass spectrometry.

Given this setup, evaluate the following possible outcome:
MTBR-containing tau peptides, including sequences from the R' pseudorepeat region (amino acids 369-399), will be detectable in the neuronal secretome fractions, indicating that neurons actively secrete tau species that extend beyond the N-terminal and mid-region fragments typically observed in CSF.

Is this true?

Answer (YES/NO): YES